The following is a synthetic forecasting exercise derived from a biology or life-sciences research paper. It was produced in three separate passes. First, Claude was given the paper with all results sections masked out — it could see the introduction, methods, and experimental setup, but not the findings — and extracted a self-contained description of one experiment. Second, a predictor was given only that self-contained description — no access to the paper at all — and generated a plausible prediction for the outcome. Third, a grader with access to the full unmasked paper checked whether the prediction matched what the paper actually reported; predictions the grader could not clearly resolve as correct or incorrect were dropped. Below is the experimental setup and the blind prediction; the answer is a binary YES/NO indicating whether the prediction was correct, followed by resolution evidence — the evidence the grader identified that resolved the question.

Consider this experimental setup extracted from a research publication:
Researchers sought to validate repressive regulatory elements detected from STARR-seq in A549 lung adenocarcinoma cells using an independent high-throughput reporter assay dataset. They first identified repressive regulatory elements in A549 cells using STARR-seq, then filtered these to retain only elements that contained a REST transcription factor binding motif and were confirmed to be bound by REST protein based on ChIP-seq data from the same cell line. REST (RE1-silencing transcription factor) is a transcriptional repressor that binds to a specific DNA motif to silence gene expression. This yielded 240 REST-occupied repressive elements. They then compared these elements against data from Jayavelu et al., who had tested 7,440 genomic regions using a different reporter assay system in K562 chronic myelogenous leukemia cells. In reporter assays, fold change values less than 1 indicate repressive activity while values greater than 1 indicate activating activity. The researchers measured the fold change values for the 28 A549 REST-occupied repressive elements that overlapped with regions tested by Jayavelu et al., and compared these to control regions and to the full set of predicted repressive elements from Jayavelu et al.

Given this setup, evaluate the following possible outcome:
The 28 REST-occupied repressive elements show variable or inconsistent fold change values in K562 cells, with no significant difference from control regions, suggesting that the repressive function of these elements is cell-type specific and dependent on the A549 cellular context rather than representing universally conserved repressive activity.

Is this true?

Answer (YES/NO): NO